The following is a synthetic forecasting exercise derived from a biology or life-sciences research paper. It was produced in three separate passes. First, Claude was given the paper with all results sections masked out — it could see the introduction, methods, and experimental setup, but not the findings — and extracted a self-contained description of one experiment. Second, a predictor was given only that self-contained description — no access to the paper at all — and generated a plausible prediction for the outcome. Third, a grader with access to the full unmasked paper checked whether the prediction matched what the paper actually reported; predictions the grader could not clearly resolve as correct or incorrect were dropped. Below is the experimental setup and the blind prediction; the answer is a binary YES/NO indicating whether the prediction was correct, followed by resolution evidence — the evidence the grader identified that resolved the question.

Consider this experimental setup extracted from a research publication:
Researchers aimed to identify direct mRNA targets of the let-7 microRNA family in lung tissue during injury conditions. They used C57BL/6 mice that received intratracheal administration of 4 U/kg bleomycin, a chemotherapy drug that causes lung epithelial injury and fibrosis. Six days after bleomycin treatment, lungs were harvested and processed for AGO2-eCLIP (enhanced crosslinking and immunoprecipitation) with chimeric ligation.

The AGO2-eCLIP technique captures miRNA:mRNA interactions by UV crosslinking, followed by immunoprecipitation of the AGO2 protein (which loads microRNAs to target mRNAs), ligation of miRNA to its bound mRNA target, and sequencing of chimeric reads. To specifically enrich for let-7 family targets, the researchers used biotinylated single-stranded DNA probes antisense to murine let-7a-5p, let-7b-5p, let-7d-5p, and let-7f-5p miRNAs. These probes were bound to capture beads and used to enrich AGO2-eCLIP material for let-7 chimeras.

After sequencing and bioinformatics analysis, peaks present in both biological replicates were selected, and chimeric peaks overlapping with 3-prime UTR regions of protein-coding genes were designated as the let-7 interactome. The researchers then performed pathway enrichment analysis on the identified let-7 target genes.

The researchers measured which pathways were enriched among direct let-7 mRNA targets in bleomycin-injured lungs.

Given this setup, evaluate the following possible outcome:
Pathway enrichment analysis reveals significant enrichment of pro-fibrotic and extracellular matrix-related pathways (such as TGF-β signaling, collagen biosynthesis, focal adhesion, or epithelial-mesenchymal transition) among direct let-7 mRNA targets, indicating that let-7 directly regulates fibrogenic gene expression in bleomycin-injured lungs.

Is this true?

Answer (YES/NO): YES